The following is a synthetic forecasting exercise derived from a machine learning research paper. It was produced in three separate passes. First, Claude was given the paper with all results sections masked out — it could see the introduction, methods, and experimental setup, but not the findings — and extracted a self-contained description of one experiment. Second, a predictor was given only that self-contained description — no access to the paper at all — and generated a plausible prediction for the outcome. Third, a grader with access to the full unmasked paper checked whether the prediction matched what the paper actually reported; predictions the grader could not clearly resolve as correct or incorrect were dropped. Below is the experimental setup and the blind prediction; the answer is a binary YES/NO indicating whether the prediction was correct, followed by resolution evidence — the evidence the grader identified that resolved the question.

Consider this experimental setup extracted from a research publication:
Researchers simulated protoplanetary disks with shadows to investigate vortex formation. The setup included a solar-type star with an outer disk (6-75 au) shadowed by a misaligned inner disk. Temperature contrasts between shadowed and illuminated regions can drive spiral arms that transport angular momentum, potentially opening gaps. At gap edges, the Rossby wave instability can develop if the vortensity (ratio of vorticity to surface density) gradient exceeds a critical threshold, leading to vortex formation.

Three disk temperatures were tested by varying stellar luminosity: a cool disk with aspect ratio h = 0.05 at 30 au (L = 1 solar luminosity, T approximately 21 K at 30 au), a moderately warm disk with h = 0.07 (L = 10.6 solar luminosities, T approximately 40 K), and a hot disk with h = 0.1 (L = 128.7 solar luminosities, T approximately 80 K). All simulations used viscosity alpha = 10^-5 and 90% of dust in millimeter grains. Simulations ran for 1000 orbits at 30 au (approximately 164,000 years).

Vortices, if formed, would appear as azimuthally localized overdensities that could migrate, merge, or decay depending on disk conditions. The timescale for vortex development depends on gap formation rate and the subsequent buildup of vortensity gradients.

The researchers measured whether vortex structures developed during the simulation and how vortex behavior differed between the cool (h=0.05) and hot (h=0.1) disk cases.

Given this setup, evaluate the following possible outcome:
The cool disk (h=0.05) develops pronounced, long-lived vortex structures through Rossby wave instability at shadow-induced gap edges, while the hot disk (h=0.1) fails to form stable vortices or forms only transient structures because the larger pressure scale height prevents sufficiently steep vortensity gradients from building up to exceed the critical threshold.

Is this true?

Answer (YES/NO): NO